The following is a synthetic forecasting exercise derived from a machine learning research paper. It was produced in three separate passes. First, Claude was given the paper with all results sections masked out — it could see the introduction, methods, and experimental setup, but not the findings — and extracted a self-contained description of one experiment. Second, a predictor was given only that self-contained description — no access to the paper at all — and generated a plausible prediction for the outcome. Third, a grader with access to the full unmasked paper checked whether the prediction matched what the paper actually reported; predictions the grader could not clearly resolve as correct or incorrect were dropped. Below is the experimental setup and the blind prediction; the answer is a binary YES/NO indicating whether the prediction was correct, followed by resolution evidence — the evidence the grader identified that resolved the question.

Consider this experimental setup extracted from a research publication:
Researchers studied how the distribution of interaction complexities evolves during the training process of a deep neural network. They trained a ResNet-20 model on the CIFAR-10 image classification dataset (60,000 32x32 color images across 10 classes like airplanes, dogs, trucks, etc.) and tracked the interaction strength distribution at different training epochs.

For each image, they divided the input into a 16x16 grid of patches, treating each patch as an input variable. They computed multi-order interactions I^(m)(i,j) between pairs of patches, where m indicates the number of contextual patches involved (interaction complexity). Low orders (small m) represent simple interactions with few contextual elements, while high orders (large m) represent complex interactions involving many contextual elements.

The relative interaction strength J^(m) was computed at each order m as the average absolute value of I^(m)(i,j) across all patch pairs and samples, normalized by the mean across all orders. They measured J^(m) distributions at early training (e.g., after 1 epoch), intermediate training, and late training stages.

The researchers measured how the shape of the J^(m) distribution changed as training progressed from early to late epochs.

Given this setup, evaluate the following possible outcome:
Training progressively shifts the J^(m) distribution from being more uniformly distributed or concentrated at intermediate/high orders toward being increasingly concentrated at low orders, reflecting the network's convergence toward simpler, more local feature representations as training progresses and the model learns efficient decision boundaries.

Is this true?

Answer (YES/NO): NO